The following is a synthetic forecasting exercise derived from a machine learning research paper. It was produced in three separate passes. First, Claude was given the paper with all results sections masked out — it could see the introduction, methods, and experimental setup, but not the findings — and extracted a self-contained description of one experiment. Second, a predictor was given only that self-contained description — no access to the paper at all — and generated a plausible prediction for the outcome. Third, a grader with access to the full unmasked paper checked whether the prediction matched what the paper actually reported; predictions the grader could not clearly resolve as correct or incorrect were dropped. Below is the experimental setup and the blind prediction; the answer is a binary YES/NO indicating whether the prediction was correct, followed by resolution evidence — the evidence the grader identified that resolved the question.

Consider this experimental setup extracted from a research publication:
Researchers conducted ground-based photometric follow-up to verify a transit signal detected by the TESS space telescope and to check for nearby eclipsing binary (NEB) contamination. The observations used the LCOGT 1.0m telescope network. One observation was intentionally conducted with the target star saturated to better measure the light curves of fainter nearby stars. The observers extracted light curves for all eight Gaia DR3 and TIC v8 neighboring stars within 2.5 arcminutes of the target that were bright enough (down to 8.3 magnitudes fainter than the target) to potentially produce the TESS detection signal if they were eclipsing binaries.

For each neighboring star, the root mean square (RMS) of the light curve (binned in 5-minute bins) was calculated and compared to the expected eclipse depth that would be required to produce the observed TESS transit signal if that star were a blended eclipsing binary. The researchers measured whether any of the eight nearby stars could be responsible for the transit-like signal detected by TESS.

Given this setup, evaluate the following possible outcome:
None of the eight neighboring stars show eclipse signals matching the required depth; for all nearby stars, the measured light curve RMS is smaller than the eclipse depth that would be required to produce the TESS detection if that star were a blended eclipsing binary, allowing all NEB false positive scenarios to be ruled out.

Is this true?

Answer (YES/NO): YES